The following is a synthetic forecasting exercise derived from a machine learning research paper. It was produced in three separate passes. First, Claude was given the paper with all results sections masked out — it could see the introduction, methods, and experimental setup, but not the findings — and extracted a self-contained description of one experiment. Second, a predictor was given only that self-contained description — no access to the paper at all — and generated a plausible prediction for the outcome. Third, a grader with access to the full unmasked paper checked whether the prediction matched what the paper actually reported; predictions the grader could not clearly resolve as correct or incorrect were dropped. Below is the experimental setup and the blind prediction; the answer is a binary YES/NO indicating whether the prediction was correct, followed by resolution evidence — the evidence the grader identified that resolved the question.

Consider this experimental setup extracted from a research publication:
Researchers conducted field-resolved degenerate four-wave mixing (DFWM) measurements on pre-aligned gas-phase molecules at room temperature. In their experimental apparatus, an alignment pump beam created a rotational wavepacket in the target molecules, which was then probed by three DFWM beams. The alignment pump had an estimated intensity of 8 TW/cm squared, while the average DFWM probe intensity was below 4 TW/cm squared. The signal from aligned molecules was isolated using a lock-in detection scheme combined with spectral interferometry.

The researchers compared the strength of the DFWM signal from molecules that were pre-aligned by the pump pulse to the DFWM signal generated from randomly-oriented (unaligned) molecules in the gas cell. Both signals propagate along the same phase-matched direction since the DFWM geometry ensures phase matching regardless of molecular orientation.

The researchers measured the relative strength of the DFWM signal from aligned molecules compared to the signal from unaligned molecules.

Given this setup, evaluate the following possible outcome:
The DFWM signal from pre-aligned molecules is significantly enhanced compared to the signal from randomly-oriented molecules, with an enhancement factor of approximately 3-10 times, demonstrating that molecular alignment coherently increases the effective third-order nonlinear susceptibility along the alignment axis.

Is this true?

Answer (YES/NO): NO